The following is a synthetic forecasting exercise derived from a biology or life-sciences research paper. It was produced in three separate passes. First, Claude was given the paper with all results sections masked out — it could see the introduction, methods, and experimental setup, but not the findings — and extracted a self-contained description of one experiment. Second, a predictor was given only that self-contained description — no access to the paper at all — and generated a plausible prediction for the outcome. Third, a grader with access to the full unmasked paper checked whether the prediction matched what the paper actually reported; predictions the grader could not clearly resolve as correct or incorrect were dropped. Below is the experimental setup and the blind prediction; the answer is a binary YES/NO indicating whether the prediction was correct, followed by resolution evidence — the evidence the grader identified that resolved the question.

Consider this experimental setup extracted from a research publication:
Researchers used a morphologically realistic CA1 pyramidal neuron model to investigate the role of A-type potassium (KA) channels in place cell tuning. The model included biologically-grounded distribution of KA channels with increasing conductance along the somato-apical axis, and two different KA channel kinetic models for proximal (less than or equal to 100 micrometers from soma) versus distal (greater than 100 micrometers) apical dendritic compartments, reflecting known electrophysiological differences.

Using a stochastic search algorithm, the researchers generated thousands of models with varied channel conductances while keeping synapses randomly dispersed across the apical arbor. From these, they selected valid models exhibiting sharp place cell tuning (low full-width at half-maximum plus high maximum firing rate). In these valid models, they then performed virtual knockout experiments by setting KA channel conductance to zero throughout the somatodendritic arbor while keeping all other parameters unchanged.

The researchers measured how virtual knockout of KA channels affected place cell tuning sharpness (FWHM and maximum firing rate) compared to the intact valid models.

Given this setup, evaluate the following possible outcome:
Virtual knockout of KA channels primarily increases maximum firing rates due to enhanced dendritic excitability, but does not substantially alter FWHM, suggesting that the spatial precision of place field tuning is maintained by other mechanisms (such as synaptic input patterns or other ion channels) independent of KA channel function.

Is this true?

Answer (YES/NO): NO